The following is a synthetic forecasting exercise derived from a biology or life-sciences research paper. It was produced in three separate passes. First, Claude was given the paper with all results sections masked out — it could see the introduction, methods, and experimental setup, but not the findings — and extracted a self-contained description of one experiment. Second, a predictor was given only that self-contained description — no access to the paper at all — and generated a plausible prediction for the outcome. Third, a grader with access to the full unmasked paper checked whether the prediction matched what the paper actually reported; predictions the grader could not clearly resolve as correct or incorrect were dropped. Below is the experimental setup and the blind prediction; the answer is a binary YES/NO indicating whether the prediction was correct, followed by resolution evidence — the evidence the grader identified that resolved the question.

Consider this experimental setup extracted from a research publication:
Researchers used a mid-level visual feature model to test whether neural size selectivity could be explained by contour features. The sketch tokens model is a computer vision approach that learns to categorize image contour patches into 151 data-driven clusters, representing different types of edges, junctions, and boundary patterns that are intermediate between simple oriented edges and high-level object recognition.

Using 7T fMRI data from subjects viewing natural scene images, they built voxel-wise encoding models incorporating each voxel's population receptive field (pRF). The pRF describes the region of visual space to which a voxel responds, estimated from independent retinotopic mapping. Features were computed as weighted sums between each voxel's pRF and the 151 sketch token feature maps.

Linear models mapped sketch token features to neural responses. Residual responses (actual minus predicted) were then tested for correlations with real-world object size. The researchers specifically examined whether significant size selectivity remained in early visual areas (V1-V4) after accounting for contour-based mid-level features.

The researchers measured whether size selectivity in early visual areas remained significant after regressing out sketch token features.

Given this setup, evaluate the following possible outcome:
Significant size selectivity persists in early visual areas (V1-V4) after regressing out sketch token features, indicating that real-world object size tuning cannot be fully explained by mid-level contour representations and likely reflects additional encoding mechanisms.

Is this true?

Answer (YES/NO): YES